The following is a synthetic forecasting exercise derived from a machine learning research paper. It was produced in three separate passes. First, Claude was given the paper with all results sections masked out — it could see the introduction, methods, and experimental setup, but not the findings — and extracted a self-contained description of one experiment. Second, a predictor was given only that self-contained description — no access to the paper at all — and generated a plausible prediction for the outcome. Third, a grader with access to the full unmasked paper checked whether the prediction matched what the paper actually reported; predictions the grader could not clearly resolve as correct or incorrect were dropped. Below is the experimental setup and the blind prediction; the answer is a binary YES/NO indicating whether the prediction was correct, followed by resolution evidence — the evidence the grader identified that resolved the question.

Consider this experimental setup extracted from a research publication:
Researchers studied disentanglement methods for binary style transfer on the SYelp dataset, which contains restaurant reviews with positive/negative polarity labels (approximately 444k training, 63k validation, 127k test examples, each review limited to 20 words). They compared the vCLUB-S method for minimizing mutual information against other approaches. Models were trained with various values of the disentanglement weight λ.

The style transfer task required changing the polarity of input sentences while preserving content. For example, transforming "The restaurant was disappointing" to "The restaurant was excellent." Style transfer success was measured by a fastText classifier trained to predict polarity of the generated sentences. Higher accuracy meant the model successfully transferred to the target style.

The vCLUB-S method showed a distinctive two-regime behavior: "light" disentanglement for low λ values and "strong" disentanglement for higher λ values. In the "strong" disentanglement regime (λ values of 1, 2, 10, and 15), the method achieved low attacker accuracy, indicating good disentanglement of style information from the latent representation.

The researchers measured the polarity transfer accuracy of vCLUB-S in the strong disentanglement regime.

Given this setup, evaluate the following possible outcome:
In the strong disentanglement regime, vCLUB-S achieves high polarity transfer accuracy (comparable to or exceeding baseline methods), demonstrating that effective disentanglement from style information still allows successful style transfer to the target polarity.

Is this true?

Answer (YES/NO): NO